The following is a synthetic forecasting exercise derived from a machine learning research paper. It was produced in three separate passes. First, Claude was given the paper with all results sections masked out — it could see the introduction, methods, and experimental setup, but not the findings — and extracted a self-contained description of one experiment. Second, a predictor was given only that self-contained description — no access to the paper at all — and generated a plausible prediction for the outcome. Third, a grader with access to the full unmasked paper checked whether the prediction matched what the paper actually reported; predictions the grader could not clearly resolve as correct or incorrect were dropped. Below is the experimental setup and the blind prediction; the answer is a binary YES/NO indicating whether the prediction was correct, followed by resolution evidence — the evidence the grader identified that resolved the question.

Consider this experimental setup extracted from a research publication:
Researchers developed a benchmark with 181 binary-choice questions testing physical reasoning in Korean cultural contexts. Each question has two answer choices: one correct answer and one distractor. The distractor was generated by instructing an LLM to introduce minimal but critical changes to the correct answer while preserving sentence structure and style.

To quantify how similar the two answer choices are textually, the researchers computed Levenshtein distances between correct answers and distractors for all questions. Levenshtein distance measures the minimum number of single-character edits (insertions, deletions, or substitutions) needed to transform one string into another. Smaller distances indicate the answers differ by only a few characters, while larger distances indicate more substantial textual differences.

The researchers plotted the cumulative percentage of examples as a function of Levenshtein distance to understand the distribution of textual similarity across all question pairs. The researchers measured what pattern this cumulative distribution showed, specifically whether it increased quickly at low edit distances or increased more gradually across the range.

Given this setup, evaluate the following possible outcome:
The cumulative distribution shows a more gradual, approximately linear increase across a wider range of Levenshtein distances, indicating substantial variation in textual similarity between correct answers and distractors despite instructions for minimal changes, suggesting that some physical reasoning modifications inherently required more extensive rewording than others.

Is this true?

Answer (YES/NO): NO